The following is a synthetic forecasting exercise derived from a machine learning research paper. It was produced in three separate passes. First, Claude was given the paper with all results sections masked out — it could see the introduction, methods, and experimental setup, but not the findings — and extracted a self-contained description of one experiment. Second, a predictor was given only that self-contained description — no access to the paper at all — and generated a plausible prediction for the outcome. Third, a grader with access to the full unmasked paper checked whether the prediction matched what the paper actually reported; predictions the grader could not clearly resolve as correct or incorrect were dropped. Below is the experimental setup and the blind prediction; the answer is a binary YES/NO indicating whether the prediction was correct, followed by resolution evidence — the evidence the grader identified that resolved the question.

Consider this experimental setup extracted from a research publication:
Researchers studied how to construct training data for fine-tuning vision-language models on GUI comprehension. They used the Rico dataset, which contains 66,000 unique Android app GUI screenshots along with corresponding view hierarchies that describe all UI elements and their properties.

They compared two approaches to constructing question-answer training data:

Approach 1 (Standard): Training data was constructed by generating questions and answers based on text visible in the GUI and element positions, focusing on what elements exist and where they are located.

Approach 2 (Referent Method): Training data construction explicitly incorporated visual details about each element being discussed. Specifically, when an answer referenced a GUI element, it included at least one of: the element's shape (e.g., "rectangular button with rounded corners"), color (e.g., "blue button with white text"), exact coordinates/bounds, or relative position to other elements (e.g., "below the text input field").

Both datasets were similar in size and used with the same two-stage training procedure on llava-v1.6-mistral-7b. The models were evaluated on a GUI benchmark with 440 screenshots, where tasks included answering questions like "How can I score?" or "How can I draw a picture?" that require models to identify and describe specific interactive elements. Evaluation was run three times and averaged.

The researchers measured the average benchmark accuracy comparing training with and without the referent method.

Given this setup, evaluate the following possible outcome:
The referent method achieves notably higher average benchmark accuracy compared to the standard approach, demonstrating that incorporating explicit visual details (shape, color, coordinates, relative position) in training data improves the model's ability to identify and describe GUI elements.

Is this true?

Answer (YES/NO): YES